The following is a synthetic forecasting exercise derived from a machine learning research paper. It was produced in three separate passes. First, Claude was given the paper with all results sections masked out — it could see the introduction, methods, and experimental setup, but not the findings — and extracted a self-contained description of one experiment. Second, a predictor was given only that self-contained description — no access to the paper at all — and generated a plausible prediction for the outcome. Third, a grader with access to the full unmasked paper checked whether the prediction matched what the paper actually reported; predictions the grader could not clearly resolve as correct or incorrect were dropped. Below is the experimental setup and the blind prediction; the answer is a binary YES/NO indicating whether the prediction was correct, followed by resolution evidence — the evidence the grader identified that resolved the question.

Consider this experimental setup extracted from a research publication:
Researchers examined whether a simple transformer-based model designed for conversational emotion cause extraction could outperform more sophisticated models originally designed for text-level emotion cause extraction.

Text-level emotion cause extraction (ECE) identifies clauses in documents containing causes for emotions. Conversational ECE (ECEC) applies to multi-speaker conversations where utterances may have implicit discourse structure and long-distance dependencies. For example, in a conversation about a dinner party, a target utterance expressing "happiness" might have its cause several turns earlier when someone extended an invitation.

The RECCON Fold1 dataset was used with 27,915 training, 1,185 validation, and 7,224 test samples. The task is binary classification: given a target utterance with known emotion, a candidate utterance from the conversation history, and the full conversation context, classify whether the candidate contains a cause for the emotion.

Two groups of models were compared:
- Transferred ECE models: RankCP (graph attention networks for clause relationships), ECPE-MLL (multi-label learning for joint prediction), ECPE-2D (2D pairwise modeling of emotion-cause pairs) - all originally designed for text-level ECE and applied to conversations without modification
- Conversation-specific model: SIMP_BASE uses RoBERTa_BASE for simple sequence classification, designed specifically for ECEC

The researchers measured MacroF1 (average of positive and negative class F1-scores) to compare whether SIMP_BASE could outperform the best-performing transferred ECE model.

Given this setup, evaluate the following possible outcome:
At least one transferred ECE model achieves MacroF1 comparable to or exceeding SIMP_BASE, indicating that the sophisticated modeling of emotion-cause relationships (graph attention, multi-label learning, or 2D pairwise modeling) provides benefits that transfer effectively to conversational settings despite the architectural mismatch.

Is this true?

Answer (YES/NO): NO